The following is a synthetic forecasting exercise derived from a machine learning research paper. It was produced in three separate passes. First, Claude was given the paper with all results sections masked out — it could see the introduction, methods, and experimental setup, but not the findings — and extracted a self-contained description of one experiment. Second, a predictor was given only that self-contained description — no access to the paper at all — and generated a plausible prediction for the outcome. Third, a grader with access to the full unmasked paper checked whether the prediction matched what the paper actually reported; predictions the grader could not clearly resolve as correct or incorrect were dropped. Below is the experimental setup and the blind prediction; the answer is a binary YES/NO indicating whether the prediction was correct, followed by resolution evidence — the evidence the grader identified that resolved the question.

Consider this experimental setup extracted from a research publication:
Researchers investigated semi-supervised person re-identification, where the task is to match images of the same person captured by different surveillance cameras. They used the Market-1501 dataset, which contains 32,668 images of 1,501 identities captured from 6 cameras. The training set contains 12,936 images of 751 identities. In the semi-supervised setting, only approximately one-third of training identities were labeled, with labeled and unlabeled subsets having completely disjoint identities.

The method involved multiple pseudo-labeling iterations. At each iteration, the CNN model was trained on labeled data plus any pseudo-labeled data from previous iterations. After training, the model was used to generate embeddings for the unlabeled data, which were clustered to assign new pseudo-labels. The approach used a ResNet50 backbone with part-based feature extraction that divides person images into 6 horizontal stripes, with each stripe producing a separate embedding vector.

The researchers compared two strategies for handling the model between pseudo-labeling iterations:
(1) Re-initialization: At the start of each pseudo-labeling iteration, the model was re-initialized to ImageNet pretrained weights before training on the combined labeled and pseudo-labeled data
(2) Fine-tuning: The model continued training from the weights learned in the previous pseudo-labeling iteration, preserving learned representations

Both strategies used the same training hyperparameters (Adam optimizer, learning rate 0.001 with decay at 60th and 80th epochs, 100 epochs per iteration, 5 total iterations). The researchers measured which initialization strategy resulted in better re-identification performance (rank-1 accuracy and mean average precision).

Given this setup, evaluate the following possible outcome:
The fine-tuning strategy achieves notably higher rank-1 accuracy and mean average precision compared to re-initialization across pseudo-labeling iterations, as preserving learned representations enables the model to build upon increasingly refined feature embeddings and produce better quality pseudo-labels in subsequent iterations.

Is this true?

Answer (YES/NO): NO